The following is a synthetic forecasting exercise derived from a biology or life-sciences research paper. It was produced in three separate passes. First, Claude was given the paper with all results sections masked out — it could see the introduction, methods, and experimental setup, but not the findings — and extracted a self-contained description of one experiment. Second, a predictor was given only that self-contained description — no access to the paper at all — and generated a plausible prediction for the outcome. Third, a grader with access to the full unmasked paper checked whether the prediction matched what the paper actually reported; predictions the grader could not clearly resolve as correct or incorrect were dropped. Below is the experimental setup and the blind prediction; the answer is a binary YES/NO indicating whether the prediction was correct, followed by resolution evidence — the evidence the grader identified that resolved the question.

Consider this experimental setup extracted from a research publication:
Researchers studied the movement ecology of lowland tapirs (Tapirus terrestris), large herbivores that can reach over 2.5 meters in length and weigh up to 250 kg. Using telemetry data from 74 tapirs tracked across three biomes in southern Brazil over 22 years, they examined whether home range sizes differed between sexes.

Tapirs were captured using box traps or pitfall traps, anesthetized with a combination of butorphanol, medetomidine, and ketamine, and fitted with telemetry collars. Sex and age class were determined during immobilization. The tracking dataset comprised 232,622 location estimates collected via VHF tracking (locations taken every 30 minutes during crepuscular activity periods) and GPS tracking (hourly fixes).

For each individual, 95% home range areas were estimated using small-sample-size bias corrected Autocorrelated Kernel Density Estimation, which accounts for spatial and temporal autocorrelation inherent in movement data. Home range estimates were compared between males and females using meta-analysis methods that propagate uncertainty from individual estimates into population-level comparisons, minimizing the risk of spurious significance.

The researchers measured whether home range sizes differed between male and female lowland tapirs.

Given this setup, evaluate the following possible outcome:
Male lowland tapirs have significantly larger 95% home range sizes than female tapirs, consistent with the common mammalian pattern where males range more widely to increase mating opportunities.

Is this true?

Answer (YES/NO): NO